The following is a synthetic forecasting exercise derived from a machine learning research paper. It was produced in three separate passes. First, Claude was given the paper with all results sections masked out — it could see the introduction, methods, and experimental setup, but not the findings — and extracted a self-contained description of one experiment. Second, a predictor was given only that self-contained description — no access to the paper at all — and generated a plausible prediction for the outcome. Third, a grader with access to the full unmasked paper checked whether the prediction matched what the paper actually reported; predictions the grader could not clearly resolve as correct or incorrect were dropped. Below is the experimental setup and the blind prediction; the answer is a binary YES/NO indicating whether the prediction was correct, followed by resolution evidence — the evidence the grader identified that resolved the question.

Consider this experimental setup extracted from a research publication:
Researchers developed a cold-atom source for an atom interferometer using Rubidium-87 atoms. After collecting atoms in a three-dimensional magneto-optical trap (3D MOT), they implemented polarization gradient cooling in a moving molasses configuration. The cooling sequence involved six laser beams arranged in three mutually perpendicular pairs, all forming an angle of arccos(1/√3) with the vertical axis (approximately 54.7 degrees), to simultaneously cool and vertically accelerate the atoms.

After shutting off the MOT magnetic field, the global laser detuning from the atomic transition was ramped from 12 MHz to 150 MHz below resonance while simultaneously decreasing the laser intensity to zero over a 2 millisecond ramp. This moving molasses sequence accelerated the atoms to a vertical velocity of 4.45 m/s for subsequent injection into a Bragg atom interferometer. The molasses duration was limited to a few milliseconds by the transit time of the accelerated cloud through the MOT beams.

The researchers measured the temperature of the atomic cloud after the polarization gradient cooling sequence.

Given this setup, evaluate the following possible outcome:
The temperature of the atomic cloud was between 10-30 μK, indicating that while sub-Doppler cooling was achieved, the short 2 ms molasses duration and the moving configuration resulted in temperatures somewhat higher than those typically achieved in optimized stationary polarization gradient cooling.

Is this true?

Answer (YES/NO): NO